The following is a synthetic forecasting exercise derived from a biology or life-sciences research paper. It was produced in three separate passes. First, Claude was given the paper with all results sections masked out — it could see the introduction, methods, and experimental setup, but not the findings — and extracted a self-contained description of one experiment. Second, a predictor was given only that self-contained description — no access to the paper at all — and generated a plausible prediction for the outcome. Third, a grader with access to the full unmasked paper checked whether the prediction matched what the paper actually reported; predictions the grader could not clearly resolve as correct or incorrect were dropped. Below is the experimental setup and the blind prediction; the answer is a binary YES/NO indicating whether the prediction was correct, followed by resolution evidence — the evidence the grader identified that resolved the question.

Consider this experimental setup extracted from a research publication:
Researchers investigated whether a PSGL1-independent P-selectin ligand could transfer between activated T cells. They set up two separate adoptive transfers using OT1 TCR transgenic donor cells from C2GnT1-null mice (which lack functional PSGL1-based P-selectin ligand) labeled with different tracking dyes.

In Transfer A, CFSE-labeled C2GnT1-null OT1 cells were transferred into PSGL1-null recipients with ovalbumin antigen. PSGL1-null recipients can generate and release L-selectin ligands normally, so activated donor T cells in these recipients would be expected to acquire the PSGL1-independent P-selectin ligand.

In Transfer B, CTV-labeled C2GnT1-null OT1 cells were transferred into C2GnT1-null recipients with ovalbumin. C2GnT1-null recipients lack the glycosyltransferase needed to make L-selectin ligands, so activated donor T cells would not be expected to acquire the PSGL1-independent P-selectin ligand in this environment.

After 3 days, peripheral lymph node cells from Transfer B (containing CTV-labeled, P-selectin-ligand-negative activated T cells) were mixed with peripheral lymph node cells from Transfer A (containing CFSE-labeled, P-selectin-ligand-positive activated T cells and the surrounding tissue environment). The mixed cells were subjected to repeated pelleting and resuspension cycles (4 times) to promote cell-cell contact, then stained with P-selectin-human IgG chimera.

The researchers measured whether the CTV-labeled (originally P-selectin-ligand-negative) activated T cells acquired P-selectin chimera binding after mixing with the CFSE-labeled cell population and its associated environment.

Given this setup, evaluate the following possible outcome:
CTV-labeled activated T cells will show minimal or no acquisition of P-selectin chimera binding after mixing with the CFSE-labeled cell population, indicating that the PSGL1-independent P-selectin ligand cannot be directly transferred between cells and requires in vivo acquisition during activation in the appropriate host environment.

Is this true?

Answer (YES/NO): NO